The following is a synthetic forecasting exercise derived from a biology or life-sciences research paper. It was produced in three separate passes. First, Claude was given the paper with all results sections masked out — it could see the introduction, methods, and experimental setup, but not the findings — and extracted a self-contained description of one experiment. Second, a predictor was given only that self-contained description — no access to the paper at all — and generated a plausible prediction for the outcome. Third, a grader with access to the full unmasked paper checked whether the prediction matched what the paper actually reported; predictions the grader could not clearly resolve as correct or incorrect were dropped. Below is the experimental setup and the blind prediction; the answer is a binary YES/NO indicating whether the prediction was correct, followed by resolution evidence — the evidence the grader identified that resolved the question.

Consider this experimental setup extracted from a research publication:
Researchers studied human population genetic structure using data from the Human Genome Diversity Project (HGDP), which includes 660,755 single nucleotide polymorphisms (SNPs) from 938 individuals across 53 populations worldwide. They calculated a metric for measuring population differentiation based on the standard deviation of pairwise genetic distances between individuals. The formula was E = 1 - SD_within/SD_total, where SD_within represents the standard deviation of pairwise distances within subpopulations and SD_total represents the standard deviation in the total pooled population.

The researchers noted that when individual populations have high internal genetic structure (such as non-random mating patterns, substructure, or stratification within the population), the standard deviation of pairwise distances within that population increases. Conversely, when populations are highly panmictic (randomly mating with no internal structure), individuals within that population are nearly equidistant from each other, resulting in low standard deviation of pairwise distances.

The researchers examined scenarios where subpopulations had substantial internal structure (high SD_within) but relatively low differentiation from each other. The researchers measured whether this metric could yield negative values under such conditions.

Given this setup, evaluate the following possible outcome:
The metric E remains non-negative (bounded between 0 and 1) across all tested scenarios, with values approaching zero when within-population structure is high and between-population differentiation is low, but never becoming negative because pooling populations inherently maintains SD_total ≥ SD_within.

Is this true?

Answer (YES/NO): NO